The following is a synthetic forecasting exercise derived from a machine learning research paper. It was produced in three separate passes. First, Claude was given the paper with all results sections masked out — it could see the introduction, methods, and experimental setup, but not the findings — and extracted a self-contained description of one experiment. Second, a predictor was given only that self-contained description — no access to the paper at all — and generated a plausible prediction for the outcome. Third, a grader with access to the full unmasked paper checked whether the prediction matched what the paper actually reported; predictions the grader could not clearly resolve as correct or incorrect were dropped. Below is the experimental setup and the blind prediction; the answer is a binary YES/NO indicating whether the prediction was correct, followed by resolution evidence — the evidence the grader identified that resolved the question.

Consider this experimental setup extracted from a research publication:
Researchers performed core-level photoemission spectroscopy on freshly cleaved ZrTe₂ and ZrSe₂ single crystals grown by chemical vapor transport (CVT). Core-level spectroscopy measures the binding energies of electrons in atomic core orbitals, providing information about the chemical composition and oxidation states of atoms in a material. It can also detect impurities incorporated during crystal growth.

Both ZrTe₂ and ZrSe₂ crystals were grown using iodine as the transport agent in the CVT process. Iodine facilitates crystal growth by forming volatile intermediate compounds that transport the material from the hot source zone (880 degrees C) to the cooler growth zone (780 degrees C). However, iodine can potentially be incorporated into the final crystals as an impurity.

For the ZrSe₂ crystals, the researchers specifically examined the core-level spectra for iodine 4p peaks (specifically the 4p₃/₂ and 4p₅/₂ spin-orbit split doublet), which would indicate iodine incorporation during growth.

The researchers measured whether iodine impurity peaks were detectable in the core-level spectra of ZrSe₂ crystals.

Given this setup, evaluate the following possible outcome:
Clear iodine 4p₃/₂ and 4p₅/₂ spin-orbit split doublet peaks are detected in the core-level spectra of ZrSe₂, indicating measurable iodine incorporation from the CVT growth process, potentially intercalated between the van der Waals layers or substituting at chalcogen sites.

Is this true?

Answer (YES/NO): YES